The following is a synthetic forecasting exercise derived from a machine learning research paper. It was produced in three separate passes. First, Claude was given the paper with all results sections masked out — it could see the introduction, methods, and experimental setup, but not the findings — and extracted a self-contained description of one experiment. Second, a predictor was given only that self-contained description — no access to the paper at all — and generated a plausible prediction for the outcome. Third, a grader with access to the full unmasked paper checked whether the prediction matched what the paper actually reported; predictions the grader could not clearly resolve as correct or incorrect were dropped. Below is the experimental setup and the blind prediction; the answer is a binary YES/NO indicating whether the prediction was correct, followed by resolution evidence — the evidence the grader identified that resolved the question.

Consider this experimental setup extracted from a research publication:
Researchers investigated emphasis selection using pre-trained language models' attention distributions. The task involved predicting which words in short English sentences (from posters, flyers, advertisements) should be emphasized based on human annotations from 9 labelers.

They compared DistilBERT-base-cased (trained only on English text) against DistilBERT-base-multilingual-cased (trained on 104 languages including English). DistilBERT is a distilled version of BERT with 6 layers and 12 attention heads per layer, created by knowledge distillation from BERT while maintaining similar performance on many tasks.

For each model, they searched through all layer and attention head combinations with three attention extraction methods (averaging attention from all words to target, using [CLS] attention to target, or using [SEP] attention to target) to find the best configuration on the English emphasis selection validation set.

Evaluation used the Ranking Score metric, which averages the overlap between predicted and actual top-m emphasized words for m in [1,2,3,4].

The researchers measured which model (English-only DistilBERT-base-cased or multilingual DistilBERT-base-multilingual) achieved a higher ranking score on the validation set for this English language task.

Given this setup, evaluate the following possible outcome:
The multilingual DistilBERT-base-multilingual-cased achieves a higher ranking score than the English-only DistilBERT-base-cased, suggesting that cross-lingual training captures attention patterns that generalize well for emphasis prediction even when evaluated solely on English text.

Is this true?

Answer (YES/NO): YES